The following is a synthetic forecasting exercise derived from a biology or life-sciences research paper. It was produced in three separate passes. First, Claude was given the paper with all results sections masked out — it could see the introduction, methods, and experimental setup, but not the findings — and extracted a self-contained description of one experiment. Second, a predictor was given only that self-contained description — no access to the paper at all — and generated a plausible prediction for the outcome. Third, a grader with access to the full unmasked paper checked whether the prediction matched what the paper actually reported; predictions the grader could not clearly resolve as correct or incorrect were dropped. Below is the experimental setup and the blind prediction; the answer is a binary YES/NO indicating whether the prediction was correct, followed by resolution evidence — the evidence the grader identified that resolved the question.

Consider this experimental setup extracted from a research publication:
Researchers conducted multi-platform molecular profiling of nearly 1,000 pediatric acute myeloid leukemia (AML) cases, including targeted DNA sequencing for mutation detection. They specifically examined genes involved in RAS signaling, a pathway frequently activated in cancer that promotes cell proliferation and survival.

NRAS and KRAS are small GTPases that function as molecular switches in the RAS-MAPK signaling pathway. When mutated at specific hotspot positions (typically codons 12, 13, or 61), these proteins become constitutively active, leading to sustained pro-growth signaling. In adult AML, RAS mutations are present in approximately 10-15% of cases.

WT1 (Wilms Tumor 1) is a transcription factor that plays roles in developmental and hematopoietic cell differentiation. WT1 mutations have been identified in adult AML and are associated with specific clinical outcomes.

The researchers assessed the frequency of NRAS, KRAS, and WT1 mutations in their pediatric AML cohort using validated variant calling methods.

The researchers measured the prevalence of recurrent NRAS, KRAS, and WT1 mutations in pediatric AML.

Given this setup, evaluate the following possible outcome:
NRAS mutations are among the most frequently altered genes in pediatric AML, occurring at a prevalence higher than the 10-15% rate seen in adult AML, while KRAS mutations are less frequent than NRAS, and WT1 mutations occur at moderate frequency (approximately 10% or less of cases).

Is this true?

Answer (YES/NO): NO